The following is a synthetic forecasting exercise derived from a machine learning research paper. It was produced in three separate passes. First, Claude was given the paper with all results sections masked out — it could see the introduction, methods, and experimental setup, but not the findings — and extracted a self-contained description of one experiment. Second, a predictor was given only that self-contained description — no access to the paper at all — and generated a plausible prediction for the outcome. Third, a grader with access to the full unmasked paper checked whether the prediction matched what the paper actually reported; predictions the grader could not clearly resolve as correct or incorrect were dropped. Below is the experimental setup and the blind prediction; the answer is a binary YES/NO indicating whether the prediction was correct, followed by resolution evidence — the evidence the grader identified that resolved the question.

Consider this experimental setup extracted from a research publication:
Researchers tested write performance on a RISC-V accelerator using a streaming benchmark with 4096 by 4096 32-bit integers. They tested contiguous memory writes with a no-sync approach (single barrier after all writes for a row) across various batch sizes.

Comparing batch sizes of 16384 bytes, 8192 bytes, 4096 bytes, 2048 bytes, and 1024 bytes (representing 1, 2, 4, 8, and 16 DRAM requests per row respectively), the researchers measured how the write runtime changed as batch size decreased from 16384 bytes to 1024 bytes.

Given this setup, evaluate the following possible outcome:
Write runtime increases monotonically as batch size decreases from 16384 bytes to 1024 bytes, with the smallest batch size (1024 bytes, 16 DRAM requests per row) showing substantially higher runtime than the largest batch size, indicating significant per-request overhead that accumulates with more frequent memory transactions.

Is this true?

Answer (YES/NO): NO